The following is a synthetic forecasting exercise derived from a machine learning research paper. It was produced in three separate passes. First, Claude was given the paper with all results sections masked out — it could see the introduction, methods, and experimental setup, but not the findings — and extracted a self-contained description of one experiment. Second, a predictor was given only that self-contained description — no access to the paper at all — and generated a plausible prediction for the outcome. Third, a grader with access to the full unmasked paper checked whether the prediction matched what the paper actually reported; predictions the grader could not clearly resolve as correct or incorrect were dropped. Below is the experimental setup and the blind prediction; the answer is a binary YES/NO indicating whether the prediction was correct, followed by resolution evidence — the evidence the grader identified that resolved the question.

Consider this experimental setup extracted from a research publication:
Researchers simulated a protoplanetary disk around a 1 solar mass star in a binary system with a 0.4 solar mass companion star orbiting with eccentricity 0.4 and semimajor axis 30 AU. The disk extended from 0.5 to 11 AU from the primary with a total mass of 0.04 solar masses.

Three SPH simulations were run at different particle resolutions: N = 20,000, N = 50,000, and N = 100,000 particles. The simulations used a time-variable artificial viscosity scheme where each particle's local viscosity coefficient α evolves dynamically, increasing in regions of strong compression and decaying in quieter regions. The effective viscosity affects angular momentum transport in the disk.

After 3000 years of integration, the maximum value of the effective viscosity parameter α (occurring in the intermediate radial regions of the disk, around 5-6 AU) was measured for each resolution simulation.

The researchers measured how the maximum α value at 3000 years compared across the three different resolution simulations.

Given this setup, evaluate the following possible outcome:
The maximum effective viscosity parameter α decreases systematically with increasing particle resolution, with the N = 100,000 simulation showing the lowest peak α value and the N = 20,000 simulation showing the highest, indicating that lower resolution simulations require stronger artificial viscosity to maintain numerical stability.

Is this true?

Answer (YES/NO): NO